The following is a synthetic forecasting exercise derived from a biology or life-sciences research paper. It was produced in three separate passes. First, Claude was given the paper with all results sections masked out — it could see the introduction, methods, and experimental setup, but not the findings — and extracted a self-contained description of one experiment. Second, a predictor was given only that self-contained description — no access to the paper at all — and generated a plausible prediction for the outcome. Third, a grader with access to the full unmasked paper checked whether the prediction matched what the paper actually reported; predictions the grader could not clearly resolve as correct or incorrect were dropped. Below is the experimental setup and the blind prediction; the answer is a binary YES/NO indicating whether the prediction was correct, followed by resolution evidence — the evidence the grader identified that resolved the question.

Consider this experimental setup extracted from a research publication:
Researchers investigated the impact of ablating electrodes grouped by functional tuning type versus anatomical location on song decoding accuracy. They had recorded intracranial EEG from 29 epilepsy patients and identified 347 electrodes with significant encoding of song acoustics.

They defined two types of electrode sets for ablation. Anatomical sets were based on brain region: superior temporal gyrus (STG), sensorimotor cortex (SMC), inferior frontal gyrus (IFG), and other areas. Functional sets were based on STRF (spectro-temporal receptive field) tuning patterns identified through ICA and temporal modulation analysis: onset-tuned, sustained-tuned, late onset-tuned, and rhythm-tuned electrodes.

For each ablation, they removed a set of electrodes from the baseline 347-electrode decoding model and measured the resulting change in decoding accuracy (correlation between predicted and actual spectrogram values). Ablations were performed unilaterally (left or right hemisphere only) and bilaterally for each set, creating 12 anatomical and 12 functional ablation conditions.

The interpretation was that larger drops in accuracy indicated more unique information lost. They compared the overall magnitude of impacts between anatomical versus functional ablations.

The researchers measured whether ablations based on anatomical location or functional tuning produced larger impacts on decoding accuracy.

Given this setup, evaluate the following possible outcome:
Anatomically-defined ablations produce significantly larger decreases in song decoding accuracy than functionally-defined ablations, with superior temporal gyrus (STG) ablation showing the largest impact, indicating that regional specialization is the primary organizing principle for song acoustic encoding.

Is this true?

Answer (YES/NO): NO